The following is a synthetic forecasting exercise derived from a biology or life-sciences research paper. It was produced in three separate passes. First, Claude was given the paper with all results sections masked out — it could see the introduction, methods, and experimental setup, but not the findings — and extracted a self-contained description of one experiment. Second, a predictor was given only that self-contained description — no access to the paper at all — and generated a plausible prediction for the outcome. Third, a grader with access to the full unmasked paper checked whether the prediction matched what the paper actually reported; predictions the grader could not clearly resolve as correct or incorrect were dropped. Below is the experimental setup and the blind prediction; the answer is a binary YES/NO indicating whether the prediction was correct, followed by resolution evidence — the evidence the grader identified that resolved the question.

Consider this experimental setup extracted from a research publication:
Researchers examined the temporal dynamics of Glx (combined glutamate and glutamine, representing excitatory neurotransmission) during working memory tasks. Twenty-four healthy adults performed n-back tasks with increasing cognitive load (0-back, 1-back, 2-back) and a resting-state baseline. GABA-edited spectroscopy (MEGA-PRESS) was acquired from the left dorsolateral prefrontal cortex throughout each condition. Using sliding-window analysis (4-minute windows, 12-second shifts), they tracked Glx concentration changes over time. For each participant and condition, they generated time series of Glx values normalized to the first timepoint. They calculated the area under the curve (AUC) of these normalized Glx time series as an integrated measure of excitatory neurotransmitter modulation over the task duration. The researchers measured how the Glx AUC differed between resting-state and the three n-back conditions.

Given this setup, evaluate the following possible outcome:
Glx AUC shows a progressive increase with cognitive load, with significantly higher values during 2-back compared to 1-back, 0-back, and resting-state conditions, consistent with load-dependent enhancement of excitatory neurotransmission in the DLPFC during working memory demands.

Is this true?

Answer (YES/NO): NO